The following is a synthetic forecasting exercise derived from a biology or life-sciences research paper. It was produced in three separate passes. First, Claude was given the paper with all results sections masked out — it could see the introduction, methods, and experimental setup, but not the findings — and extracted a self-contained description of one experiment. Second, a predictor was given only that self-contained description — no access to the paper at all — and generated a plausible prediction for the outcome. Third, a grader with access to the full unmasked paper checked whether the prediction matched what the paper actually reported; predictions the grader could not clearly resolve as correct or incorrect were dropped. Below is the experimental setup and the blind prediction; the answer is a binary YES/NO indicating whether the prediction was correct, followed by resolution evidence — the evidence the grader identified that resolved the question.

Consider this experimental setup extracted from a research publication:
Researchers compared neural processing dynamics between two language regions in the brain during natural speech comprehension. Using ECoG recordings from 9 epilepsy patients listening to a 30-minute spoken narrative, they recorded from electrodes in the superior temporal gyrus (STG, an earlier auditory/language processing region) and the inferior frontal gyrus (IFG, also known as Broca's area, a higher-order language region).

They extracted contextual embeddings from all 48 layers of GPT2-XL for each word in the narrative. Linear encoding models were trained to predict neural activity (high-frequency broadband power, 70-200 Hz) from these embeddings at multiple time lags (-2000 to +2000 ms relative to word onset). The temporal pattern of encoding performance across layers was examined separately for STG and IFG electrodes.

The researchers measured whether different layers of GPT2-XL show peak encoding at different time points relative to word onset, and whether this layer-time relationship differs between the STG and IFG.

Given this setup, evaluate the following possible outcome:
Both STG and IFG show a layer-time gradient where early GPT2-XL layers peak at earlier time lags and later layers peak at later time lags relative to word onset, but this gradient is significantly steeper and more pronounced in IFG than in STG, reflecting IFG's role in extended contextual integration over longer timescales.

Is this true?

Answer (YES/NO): NO